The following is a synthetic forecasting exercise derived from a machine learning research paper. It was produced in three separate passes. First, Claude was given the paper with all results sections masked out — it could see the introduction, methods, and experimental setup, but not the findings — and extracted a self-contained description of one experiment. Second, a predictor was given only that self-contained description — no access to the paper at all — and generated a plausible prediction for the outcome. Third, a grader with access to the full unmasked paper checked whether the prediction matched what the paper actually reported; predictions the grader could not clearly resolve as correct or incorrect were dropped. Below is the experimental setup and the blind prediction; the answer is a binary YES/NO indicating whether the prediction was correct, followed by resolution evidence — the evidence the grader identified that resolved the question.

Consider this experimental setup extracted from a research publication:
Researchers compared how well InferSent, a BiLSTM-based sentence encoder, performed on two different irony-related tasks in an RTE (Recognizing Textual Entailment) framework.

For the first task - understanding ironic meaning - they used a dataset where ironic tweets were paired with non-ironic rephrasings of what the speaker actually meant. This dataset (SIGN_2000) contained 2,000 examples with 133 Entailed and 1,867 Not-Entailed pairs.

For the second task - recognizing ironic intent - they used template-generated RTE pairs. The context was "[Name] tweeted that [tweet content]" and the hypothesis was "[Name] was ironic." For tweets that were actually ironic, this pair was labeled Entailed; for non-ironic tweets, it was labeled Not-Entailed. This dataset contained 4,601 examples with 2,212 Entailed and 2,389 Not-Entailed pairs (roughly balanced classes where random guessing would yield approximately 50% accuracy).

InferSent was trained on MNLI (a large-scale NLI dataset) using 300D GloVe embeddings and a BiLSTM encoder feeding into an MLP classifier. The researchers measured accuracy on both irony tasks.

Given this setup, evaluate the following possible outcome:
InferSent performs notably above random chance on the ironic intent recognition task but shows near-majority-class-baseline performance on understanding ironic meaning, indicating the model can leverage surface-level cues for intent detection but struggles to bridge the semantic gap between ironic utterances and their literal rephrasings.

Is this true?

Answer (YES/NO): NO